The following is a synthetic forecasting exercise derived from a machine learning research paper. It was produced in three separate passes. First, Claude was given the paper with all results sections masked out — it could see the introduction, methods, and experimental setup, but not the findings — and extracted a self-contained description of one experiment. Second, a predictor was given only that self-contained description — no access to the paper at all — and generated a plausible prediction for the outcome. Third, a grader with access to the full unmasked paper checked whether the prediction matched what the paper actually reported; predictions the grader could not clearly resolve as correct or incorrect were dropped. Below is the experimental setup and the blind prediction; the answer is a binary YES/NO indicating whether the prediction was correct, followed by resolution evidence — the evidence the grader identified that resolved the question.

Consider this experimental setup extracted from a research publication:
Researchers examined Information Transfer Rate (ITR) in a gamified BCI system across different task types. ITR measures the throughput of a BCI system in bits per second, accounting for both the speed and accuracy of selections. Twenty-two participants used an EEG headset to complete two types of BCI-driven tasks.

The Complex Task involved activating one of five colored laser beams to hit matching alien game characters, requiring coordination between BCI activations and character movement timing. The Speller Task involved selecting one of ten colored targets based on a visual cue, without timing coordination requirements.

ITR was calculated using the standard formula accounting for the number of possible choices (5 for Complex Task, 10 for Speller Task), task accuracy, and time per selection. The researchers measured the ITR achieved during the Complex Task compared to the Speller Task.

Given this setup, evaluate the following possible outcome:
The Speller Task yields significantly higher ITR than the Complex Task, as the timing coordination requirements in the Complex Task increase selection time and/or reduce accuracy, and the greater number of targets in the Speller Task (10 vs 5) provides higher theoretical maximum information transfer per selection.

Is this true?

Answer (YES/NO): YES